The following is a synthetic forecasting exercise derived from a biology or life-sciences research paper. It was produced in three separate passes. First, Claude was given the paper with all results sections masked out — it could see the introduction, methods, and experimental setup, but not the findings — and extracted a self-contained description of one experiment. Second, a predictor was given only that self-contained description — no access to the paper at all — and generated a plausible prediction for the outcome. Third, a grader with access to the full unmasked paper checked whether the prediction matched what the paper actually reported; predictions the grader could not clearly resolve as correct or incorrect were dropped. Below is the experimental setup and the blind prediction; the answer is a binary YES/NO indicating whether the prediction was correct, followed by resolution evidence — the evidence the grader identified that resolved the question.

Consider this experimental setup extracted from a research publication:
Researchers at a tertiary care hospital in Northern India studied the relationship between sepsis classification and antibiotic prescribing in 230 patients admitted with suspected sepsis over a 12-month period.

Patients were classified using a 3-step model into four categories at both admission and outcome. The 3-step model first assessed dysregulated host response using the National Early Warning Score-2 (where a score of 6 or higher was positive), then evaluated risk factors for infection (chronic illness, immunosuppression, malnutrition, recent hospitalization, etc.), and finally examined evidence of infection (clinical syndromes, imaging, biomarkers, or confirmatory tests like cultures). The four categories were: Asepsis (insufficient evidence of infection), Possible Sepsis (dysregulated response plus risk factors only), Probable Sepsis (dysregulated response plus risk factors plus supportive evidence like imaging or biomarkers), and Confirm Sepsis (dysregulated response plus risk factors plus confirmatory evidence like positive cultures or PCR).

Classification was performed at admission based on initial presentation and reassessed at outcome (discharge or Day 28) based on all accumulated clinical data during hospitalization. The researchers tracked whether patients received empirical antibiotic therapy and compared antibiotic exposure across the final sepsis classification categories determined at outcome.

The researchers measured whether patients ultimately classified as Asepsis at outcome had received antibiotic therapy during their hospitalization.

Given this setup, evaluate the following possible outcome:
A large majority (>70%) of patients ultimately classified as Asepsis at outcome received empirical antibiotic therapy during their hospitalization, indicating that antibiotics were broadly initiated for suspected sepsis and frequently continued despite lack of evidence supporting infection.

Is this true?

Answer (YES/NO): YES